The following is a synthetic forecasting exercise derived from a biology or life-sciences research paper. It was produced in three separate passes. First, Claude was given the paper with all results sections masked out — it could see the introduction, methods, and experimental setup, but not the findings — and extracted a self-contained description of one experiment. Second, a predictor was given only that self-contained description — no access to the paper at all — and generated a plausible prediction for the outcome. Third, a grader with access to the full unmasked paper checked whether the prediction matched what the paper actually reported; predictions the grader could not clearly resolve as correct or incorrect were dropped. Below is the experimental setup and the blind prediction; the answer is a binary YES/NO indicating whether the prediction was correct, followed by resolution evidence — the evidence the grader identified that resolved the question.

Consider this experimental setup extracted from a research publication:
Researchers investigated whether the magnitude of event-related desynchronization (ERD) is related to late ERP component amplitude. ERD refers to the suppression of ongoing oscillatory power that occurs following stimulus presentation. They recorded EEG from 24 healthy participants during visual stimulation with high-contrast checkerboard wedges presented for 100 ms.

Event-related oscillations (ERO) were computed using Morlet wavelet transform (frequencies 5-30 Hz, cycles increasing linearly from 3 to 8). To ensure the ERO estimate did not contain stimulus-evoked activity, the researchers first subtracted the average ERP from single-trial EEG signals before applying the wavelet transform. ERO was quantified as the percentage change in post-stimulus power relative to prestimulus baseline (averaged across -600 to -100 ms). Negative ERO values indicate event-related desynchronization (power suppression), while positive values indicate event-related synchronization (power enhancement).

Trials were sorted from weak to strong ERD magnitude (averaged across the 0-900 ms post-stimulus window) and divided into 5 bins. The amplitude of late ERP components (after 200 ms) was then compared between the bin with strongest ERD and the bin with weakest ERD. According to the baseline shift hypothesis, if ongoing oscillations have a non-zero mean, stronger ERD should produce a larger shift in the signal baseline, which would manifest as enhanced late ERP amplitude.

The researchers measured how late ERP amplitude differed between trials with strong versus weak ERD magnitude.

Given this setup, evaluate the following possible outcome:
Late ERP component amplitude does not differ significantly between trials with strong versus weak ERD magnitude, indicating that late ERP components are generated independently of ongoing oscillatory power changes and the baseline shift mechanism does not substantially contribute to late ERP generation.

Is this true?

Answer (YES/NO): NO